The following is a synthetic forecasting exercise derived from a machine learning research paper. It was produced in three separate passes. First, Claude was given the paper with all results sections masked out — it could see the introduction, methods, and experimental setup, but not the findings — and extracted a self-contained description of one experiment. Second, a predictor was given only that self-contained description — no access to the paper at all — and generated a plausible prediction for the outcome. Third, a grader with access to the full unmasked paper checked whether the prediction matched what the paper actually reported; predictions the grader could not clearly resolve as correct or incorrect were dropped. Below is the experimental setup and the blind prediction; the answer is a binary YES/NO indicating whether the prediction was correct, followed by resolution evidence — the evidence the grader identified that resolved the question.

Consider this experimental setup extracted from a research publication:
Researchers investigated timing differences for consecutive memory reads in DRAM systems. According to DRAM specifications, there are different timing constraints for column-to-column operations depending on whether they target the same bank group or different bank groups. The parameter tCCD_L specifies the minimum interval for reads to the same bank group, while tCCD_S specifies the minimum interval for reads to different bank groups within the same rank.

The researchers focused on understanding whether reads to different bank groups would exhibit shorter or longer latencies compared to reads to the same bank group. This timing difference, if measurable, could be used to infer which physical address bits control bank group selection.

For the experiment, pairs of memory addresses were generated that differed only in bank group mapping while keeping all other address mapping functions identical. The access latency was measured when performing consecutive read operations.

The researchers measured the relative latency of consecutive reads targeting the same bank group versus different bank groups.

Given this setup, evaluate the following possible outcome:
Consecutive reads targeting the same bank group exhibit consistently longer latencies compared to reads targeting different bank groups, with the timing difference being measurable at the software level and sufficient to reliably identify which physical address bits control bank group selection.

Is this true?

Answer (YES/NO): YES